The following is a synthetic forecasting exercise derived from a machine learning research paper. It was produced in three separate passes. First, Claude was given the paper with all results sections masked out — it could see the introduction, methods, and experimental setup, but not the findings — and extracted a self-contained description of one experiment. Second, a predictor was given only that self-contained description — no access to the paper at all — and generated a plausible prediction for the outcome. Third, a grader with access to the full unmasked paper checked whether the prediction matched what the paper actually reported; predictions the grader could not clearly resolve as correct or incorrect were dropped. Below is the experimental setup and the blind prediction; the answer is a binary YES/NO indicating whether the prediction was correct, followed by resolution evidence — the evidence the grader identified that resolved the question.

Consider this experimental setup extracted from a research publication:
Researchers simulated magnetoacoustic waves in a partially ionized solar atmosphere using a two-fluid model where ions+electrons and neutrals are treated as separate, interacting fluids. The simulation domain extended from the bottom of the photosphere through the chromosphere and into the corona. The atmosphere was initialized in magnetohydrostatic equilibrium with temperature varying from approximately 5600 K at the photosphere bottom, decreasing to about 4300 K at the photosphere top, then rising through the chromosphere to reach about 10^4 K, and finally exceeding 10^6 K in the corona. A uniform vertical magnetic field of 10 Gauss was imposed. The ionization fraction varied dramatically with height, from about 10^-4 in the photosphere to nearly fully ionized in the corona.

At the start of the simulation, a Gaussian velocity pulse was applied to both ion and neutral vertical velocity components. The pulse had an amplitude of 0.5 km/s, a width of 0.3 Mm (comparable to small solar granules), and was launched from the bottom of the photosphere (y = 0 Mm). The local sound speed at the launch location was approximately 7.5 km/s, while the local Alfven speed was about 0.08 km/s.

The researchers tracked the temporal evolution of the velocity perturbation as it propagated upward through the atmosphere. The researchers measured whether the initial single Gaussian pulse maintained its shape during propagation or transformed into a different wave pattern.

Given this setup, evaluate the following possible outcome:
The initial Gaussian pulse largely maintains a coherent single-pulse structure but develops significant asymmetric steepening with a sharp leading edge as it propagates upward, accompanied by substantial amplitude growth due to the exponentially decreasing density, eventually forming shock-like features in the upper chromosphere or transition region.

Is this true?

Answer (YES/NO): NO